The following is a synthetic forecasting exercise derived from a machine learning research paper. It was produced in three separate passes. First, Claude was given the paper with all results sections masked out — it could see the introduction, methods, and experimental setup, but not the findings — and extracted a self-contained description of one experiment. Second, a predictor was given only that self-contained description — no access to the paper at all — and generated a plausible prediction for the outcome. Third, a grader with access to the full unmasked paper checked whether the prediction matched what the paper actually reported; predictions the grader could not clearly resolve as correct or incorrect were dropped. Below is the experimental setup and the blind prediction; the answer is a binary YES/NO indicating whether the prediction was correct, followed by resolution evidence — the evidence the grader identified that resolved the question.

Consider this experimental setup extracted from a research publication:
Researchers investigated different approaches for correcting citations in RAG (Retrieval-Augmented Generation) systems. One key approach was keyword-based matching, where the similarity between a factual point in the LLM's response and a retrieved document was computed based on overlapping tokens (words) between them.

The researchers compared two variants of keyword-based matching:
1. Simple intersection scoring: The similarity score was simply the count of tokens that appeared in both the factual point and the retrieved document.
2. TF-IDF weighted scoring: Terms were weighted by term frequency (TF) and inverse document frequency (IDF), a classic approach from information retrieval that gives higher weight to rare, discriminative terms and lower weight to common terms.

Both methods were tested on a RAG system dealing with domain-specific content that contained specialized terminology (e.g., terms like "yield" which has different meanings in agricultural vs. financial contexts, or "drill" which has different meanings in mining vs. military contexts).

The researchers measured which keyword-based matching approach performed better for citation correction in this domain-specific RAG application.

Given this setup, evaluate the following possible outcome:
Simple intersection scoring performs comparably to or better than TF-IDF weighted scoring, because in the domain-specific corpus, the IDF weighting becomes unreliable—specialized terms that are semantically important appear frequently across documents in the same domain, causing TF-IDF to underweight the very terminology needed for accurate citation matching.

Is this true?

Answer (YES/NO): NO